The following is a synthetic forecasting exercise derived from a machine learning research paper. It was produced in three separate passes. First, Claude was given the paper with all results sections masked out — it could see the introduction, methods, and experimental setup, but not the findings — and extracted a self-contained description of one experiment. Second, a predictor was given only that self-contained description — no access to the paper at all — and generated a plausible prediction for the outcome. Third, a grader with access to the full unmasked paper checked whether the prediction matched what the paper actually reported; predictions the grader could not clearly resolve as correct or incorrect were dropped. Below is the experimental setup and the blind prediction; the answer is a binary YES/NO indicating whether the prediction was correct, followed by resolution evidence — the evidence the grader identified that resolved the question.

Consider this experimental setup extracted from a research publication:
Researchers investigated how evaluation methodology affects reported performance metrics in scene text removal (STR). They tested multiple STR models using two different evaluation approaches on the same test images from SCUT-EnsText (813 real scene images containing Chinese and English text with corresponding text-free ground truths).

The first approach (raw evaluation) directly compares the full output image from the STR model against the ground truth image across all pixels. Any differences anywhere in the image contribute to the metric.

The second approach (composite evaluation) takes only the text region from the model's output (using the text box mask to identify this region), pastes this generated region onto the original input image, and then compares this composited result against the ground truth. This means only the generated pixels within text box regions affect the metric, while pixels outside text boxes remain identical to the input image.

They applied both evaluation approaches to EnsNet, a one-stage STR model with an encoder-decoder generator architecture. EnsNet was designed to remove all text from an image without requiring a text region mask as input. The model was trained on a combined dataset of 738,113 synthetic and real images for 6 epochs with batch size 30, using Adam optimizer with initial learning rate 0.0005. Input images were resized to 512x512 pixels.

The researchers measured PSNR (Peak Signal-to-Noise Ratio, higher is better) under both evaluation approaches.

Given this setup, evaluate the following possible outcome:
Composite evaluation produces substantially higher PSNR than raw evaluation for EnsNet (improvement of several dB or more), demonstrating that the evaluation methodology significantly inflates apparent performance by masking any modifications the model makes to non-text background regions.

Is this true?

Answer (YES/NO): NO